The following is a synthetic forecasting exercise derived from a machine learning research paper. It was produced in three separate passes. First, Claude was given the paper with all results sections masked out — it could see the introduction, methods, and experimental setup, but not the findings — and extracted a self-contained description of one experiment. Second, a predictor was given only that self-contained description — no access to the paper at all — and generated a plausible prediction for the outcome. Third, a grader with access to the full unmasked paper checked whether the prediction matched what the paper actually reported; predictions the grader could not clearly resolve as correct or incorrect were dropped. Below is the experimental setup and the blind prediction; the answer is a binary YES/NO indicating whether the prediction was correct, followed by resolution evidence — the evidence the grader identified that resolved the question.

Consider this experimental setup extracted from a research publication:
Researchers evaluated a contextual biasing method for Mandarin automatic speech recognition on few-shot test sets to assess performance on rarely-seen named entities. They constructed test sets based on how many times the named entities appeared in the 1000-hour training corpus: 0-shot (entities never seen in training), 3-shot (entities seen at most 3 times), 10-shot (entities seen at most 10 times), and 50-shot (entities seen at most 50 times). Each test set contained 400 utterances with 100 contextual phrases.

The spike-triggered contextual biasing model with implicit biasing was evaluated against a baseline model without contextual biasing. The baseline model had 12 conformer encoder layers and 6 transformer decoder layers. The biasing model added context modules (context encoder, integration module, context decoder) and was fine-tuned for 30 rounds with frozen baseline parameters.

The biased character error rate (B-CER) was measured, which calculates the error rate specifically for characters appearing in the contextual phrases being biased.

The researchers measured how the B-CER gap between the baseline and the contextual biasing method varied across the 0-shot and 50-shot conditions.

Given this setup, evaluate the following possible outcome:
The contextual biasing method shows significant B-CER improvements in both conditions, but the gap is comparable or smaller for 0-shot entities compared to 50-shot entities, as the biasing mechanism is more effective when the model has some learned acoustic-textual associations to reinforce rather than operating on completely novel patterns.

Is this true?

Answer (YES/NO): NO